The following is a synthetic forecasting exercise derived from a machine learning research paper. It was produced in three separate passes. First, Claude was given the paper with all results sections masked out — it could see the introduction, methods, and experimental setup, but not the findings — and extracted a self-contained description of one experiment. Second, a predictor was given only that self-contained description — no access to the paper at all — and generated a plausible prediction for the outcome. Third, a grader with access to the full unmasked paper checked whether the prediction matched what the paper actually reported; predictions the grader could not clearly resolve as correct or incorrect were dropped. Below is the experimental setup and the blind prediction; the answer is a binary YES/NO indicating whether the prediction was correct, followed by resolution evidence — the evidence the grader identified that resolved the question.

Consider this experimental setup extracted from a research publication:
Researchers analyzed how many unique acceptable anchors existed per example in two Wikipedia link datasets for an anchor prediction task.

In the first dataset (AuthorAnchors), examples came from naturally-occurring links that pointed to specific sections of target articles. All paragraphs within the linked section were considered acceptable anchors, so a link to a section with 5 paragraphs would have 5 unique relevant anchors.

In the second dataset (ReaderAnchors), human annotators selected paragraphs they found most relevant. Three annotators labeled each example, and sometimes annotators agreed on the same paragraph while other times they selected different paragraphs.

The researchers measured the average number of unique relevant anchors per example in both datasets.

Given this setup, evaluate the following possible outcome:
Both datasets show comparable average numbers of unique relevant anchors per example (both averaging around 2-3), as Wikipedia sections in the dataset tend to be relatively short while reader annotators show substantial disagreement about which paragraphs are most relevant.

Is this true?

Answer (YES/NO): NO